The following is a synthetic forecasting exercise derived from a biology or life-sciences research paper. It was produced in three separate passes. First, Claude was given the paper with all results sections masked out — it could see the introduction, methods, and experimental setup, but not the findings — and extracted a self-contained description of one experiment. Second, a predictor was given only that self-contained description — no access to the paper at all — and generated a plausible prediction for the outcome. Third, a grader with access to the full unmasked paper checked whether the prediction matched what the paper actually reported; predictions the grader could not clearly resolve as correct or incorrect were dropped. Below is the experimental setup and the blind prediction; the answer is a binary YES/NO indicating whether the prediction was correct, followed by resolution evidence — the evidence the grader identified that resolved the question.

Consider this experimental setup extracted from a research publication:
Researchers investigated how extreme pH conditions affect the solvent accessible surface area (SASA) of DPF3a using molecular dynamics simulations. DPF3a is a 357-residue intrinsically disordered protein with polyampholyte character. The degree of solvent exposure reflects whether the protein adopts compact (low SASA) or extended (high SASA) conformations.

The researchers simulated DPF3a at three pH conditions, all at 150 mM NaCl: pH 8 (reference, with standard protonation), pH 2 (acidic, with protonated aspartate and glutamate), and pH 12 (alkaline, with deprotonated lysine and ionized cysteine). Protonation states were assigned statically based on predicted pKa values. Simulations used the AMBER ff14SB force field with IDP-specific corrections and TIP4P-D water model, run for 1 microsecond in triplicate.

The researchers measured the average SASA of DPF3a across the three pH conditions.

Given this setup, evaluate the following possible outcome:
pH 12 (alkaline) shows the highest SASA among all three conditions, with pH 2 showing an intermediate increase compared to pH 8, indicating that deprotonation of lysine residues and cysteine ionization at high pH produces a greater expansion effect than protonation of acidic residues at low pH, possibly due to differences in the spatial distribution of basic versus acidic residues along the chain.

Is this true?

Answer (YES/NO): NO